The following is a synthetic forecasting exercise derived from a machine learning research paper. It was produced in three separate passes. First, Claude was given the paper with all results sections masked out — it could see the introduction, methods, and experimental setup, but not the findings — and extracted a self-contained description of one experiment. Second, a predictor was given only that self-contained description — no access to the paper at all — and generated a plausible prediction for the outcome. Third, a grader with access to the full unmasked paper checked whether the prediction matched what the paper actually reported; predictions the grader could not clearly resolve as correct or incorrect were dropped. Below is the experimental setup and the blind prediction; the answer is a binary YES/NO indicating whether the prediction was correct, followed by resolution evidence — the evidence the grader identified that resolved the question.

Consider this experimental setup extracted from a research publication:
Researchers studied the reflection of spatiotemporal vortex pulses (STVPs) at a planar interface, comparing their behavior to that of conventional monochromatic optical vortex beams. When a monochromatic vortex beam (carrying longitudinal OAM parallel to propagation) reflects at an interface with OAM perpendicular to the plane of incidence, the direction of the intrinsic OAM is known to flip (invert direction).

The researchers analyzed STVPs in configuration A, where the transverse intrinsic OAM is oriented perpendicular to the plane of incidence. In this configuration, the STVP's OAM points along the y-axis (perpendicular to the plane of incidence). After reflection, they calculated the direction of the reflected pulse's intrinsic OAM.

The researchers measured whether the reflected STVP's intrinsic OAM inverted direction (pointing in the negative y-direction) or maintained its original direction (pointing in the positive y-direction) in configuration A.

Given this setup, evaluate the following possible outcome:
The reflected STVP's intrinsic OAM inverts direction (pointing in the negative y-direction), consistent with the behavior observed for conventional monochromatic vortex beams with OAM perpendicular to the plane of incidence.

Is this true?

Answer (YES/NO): YES